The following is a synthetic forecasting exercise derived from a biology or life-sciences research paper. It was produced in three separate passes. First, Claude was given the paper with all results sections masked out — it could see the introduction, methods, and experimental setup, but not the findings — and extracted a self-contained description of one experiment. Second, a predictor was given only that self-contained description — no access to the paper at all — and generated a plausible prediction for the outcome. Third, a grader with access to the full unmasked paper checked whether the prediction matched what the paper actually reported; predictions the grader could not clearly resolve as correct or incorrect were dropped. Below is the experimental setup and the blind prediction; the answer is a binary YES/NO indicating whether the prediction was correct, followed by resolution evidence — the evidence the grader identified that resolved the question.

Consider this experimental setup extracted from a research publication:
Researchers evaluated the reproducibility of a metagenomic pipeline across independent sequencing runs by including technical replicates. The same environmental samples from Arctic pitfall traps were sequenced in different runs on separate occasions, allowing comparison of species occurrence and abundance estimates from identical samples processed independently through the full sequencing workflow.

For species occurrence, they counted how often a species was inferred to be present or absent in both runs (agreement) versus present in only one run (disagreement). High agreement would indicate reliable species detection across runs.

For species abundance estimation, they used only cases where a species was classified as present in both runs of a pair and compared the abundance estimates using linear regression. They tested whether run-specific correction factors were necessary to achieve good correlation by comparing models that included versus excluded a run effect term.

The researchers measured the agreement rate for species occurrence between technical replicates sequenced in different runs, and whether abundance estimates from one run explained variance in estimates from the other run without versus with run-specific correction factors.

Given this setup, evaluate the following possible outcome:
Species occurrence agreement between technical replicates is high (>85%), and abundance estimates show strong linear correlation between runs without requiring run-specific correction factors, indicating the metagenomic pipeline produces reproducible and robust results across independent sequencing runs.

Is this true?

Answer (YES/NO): NO